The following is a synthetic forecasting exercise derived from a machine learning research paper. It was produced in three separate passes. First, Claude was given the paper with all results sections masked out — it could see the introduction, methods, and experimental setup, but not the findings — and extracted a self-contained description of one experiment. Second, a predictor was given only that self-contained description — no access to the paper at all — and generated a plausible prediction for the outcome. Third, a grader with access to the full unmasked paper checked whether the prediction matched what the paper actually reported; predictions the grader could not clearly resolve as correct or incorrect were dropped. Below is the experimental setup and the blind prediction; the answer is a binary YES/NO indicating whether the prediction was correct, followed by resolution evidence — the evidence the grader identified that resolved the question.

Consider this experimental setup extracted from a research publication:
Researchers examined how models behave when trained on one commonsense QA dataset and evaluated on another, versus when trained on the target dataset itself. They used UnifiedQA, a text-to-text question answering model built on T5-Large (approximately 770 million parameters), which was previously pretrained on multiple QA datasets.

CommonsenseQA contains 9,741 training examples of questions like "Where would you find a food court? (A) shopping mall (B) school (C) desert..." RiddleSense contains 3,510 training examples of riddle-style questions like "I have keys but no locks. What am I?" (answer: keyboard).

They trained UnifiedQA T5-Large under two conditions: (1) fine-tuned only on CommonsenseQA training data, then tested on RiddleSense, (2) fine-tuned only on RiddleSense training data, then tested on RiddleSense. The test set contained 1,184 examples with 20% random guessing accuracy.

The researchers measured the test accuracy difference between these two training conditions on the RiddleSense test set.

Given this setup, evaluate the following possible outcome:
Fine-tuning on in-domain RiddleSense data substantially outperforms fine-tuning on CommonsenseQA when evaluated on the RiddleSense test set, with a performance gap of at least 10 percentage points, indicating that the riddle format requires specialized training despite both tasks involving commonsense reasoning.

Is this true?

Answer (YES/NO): YES